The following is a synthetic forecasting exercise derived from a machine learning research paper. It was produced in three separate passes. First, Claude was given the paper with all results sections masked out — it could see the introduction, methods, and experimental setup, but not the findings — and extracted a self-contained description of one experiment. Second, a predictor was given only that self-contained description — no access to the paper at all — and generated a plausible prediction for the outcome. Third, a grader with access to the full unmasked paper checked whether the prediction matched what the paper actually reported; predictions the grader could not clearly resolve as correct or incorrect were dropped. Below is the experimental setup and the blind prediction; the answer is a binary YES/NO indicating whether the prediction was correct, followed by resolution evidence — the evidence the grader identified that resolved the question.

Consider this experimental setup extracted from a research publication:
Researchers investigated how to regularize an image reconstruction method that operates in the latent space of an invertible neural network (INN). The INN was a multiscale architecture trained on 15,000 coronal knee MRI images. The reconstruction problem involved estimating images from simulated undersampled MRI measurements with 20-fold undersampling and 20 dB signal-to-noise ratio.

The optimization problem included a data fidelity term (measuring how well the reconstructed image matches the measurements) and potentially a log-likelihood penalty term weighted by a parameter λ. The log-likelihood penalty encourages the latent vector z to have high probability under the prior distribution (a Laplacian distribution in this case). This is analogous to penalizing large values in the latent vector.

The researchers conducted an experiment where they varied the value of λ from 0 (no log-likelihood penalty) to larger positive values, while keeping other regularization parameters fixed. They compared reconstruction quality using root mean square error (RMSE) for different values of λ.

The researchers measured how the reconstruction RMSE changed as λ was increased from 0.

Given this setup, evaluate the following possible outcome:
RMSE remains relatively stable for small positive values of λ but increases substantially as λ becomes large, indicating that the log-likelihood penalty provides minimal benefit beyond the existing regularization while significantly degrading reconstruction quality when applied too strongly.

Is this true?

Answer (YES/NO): NO